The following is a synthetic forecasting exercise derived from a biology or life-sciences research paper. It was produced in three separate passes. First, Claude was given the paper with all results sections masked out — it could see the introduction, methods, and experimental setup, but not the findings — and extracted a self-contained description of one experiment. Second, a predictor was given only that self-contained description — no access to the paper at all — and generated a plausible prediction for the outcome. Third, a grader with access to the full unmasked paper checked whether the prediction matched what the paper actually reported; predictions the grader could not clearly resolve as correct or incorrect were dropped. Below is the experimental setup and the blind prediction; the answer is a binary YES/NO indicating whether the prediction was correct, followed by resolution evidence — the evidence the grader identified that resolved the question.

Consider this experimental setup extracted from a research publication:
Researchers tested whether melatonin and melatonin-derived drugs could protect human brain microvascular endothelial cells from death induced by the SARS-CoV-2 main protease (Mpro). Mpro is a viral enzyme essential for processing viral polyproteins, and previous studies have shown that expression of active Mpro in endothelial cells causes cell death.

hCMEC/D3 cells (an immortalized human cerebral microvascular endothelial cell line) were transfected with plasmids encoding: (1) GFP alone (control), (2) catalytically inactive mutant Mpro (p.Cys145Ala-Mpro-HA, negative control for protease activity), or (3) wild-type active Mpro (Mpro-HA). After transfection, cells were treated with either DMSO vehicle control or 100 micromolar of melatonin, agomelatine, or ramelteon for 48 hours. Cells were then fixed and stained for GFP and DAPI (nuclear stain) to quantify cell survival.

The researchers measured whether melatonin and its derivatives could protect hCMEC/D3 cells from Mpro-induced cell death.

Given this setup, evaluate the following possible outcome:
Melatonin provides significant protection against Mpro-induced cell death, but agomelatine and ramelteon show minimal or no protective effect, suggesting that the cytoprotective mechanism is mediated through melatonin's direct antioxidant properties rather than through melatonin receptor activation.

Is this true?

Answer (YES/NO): NO